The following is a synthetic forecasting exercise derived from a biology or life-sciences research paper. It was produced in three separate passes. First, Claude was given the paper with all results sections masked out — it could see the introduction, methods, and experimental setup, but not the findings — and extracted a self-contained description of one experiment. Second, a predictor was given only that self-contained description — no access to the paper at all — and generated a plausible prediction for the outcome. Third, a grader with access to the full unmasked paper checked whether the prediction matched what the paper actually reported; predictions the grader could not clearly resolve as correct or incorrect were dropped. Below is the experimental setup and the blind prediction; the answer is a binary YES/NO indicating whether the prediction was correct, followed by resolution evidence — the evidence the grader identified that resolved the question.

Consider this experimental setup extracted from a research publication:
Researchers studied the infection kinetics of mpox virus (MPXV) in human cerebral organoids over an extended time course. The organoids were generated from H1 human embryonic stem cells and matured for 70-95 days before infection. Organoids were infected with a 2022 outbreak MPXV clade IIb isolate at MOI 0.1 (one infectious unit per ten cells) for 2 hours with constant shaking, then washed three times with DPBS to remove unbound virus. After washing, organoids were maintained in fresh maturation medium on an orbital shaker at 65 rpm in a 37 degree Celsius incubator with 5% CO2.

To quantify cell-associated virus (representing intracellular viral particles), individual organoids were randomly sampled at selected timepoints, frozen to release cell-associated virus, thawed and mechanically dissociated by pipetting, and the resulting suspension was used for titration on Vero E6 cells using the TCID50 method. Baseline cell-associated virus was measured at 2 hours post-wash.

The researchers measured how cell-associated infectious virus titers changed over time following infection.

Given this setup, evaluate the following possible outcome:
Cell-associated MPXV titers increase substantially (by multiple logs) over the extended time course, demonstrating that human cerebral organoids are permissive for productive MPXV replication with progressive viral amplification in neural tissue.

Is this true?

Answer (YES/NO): YES